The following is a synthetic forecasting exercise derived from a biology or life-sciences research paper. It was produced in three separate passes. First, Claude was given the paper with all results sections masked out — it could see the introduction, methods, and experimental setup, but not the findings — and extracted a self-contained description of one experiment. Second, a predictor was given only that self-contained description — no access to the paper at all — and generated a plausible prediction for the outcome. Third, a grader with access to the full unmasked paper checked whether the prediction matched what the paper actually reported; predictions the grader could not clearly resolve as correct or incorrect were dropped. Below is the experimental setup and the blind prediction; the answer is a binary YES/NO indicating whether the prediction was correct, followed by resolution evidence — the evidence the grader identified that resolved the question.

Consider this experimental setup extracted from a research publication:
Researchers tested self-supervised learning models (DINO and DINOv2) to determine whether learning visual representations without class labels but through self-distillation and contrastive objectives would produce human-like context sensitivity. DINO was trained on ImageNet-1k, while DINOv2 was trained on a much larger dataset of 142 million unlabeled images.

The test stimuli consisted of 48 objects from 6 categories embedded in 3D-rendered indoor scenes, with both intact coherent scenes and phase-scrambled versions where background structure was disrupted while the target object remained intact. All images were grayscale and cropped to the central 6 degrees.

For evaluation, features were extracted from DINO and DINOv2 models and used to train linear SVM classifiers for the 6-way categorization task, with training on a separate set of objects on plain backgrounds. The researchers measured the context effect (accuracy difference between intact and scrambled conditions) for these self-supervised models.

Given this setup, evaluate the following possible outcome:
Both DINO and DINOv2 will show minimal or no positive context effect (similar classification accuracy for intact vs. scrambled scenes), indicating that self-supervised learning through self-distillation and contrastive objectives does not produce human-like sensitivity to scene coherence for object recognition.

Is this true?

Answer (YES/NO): NO